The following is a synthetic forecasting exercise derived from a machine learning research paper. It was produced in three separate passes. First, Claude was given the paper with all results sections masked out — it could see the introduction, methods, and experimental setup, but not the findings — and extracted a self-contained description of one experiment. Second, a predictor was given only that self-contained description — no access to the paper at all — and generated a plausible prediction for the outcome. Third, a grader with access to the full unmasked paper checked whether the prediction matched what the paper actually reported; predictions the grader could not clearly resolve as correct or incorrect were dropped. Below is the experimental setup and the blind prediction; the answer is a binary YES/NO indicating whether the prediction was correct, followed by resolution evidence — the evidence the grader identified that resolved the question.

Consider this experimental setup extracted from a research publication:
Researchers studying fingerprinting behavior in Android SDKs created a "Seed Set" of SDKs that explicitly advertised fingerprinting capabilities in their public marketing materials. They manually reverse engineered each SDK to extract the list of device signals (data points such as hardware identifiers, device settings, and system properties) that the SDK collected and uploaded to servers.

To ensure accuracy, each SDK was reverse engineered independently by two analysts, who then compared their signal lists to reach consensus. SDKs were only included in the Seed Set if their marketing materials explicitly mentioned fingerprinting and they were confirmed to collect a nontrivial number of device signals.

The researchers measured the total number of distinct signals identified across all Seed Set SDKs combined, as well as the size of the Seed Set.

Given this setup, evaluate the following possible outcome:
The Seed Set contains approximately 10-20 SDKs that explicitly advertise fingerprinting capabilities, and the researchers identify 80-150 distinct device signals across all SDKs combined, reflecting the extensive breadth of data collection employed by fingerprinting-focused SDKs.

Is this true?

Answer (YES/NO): NO